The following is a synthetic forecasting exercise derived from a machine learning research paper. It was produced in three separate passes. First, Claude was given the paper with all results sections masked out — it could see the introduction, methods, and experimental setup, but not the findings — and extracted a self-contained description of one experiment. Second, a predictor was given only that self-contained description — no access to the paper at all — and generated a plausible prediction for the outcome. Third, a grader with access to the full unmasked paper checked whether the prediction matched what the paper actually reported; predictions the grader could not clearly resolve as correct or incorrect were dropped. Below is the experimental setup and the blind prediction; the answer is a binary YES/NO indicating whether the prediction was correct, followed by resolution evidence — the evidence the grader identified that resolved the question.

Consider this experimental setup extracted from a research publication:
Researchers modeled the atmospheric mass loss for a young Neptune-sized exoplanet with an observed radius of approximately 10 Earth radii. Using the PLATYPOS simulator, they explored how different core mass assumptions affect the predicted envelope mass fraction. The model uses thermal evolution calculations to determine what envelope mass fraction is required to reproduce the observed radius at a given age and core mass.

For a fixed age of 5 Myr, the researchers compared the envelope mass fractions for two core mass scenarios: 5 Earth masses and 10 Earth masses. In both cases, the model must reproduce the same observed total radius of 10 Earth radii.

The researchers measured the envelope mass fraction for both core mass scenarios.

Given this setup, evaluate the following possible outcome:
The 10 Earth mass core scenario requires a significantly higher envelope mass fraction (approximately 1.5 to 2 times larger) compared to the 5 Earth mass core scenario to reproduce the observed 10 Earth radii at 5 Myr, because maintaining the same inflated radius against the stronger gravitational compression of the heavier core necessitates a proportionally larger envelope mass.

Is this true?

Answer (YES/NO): NO